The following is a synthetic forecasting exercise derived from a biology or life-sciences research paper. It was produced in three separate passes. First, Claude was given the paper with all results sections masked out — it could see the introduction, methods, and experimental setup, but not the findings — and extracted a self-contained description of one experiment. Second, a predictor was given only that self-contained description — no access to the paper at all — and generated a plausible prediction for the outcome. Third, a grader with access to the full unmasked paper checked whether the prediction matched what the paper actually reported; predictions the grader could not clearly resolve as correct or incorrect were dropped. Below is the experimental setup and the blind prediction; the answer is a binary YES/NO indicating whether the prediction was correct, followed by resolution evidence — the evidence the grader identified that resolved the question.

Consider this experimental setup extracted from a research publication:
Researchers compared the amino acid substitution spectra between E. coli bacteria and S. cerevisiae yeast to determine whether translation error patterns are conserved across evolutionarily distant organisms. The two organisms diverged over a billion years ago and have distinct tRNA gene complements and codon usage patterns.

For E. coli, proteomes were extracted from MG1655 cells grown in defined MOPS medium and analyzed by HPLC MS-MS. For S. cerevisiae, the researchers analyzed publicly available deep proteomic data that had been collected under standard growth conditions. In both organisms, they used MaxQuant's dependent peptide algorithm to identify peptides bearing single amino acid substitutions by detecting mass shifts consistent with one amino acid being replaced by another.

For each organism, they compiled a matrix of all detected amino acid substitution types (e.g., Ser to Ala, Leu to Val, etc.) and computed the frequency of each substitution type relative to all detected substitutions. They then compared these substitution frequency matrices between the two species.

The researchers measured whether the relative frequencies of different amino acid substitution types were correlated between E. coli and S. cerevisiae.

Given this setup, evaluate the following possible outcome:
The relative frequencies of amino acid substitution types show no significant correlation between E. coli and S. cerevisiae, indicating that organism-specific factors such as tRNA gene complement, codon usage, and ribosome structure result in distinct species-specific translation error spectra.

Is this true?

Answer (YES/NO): NO